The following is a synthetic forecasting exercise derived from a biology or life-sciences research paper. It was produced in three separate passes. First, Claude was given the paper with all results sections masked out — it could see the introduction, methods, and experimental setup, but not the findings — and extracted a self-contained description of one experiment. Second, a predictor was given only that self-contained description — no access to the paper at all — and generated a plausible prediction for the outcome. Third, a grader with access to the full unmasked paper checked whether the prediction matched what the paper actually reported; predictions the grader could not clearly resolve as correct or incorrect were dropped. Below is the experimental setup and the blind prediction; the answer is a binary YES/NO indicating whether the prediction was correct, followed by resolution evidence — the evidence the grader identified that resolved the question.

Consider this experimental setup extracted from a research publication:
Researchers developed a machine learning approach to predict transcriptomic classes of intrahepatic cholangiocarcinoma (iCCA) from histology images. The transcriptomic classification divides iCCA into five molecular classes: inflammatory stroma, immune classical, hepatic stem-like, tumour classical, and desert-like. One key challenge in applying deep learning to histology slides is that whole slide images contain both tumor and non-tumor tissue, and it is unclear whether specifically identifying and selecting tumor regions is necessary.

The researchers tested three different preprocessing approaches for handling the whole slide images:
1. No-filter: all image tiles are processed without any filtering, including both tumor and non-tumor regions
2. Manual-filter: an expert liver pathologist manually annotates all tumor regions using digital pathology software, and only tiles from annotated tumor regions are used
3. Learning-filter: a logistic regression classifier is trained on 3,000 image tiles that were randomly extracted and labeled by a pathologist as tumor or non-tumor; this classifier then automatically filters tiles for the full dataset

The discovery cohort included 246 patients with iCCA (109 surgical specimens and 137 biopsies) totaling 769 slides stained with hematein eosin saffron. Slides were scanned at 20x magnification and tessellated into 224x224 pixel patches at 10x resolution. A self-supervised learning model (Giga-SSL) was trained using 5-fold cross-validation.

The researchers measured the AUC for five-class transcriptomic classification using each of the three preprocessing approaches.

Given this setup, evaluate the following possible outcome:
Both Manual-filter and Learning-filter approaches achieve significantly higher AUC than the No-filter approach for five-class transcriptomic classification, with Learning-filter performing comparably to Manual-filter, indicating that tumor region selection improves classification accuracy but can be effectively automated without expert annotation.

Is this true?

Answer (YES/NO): NO